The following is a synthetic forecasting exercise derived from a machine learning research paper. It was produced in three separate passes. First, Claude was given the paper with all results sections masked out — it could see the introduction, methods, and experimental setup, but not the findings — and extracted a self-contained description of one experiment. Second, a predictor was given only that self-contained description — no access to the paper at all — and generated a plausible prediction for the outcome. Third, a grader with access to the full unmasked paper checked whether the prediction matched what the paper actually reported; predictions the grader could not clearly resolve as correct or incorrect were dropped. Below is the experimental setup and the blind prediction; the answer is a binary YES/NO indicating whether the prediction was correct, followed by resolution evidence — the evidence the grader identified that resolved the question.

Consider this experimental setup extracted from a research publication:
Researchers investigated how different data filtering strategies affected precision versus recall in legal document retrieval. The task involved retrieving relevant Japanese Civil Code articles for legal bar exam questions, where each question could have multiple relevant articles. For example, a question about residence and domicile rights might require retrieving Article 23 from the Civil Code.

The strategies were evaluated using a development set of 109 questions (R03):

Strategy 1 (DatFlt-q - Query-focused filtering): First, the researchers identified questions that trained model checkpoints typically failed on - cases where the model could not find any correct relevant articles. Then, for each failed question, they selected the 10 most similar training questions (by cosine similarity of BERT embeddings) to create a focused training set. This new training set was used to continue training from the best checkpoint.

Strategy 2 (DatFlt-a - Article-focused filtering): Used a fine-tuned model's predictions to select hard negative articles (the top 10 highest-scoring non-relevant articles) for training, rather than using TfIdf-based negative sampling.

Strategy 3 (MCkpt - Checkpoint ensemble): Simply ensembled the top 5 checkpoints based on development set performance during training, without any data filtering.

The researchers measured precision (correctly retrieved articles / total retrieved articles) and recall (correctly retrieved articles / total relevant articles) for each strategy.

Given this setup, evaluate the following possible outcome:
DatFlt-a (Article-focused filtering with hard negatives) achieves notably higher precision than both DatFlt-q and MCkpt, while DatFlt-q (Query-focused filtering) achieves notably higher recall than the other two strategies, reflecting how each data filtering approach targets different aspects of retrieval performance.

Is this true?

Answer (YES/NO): NO